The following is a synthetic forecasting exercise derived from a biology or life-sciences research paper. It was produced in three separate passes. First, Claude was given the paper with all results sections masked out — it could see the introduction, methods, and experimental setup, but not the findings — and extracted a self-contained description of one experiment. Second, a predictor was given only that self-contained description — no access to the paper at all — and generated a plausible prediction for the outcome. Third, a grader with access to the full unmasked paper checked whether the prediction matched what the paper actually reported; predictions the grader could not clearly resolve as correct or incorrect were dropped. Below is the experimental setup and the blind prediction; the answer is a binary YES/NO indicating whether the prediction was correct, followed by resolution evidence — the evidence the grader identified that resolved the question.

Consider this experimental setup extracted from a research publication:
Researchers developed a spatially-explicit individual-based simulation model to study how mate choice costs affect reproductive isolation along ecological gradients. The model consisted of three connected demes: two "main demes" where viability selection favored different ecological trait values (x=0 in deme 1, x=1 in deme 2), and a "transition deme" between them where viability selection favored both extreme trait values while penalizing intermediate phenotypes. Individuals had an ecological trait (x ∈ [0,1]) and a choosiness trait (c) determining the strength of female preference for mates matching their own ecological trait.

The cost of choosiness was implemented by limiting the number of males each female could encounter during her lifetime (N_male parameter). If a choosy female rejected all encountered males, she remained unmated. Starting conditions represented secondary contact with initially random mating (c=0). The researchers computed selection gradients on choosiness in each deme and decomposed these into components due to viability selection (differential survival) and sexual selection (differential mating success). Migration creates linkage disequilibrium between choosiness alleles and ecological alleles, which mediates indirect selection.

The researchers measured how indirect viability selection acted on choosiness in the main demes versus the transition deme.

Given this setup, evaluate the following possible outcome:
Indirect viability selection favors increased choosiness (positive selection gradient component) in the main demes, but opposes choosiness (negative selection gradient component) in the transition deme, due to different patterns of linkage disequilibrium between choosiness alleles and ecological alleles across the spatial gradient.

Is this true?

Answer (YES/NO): NO